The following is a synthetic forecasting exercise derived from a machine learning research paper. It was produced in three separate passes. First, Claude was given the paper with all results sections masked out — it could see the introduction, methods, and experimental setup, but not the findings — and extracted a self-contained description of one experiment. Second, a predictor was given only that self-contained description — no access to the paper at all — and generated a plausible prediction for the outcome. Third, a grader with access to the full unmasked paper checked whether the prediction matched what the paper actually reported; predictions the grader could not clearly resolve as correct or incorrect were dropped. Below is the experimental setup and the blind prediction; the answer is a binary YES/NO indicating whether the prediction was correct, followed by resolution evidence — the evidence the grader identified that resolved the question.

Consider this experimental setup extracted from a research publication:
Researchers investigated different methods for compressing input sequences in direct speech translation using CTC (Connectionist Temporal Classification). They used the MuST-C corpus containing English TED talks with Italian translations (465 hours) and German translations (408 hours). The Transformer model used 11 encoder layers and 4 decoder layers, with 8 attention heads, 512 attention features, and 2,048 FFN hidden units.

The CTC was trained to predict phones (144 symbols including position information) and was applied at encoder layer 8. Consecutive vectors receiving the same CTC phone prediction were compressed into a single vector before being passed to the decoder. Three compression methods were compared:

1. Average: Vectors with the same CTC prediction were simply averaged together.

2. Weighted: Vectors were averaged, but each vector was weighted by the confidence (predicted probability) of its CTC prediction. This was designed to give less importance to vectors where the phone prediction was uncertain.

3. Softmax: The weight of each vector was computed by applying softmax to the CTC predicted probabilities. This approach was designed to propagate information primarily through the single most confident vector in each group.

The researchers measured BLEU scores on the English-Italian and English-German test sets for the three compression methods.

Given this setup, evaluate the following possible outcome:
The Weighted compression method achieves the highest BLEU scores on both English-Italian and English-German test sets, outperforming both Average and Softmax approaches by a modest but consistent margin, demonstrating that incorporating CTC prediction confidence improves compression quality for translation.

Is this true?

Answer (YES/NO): NO